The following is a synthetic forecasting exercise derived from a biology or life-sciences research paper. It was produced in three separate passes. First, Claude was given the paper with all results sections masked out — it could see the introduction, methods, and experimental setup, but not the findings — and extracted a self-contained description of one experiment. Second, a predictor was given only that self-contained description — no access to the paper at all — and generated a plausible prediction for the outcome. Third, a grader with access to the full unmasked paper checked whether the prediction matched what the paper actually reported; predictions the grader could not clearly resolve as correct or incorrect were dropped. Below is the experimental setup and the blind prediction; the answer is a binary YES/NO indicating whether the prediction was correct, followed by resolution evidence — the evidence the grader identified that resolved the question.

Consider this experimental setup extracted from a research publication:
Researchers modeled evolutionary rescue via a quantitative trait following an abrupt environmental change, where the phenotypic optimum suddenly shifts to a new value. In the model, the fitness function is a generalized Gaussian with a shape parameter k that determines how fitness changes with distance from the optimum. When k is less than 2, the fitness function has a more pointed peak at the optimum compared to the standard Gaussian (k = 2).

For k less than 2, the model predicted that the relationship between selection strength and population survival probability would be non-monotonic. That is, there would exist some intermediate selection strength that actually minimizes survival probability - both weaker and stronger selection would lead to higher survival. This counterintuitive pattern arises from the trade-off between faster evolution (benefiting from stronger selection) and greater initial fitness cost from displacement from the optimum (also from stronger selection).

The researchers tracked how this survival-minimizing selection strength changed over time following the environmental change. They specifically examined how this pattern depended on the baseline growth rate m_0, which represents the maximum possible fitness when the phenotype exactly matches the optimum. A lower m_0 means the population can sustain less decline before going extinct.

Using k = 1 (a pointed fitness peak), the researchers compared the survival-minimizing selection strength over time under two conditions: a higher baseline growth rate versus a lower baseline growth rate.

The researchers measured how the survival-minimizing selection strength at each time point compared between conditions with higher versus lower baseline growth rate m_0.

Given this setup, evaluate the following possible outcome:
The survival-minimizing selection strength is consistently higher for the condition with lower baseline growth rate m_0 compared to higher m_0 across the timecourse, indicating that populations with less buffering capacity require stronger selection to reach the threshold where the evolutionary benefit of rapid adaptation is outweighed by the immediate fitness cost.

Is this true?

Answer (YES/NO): NO